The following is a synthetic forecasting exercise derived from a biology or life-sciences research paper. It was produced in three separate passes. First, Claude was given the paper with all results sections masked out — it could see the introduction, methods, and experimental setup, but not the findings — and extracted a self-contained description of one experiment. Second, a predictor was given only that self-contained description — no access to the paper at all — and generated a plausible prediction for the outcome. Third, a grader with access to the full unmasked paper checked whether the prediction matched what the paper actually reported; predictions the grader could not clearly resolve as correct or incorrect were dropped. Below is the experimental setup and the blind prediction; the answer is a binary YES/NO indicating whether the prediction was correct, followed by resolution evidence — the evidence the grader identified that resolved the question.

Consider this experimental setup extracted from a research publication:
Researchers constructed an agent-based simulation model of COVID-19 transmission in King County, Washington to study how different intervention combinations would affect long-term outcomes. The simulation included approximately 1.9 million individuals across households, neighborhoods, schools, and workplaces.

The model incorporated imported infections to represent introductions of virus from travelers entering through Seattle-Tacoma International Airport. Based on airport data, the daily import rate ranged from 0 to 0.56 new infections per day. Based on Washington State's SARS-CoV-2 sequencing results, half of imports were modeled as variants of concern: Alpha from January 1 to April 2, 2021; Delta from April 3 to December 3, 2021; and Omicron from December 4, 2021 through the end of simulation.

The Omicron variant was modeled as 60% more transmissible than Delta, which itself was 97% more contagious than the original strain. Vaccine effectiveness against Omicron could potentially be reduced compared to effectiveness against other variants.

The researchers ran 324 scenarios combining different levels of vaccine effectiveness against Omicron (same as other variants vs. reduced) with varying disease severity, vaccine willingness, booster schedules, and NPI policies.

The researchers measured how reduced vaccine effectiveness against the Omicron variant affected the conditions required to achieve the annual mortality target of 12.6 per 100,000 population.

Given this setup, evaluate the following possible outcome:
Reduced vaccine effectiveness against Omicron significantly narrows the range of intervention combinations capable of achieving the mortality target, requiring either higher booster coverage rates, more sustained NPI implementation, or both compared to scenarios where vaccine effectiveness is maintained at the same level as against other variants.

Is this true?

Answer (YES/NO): NO